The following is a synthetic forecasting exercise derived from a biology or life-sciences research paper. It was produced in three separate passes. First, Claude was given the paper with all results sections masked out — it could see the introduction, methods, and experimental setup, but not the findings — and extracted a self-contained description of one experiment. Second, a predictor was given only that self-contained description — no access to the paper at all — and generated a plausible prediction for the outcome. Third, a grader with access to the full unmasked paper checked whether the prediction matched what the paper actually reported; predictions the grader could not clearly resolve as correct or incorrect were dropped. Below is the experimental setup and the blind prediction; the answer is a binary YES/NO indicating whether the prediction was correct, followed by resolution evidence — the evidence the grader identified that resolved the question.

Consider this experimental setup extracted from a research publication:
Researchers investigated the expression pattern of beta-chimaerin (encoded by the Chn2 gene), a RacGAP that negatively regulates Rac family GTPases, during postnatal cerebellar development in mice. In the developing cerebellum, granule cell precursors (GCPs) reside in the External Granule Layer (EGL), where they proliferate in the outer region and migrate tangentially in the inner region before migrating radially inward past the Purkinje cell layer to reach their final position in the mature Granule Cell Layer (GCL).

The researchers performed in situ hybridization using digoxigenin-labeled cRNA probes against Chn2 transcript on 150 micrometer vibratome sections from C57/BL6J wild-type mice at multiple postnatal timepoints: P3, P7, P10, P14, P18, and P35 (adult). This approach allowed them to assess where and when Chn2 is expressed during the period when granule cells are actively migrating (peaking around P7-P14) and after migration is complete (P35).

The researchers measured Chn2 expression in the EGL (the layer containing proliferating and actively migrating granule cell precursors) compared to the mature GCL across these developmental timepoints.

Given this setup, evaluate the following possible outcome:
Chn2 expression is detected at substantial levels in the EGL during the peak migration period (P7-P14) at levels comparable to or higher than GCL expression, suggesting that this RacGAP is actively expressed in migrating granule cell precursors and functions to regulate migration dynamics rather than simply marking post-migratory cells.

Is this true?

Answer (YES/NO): NO